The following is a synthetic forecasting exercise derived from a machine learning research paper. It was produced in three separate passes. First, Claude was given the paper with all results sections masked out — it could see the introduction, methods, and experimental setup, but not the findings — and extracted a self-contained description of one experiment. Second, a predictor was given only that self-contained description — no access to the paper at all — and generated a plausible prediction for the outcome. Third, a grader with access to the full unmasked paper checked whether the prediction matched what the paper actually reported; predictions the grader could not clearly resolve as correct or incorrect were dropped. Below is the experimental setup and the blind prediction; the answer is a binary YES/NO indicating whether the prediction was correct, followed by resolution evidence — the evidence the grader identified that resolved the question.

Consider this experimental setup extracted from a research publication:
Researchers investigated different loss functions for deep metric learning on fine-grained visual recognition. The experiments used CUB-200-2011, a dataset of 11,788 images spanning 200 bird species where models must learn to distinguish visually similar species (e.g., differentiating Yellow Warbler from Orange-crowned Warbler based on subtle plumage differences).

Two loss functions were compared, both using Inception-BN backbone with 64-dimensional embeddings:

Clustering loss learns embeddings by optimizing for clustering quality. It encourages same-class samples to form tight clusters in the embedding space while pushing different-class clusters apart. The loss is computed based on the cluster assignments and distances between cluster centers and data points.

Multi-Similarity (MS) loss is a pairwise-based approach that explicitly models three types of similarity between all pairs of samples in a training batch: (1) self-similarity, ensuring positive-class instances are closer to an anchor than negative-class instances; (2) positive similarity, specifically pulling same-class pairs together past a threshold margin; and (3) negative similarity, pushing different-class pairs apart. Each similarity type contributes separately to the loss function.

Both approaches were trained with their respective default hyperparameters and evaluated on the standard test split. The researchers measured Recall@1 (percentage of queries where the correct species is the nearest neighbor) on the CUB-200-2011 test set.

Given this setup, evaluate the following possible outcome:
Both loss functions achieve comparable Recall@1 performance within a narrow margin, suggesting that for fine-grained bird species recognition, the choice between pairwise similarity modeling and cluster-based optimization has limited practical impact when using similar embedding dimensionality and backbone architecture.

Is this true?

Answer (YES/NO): NO